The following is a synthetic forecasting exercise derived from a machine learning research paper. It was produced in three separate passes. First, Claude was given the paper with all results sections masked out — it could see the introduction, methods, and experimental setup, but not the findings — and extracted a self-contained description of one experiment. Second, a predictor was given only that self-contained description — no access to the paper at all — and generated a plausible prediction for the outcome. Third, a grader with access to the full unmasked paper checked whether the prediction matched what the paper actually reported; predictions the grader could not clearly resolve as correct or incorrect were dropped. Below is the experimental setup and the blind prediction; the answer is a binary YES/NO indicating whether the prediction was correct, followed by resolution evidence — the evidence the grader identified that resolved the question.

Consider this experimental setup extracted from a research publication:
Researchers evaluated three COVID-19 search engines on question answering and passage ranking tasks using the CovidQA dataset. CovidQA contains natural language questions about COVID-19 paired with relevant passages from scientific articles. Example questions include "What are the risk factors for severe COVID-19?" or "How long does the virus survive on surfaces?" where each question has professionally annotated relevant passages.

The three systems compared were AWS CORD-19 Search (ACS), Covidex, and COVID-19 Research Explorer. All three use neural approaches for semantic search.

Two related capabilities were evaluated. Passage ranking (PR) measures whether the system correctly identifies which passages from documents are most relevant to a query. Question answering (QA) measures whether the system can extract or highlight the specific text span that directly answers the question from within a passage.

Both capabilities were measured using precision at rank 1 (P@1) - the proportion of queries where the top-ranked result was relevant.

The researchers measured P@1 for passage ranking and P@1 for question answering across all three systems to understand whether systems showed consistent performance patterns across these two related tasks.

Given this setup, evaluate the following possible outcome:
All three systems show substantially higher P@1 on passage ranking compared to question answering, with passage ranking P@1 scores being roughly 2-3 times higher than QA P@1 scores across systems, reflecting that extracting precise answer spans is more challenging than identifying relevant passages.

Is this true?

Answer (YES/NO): NO